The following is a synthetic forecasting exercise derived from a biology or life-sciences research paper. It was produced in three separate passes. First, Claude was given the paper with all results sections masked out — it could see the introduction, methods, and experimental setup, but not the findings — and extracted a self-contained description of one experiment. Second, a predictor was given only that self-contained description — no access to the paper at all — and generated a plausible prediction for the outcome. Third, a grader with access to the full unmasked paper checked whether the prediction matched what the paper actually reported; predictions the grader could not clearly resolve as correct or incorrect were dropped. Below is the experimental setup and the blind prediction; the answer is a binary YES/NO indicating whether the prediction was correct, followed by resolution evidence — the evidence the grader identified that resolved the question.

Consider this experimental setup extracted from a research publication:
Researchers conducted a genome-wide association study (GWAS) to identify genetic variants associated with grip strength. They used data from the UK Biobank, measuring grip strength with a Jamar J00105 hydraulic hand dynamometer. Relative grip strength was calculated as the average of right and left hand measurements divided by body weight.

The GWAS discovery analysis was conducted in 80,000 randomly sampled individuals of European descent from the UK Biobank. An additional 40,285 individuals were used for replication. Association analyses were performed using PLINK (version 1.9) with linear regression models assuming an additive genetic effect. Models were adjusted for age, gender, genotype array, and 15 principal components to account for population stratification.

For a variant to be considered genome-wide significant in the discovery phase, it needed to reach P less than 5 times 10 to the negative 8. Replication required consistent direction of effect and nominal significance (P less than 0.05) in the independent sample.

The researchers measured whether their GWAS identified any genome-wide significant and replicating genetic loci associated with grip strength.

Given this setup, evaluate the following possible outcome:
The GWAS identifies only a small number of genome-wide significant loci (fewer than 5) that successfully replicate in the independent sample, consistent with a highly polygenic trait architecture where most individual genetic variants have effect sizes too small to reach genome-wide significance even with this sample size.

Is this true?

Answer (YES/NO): NO